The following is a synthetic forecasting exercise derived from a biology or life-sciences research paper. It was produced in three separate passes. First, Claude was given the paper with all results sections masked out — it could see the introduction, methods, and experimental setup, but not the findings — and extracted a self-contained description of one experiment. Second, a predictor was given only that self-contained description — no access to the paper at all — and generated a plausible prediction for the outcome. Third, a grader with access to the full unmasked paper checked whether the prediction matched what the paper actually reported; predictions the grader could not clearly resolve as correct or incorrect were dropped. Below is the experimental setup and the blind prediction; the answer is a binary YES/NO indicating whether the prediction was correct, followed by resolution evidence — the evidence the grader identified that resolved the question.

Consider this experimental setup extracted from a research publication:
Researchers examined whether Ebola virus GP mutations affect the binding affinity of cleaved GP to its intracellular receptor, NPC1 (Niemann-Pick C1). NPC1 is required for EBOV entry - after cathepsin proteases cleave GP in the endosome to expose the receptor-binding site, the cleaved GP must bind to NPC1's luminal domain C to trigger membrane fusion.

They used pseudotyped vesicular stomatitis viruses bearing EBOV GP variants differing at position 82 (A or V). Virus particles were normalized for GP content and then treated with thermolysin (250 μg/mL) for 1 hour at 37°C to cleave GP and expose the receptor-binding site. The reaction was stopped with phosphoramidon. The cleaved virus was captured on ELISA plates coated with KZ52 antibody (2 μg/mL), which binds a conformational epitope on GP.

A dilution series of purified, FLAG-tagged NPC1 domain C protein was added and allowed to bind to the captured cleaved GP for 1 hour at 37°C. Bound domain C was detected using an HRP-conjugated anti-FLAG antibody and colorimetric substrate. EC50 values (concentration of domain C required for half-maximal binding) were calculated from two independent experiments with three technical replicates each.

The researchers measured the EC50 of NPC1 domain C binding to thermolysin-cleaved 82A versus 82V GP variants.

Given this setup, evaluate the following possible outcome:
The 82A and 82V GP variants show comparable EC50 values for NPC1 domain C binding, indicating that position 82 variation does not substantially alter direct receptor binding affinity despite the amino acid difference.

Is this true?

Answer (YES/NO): YES